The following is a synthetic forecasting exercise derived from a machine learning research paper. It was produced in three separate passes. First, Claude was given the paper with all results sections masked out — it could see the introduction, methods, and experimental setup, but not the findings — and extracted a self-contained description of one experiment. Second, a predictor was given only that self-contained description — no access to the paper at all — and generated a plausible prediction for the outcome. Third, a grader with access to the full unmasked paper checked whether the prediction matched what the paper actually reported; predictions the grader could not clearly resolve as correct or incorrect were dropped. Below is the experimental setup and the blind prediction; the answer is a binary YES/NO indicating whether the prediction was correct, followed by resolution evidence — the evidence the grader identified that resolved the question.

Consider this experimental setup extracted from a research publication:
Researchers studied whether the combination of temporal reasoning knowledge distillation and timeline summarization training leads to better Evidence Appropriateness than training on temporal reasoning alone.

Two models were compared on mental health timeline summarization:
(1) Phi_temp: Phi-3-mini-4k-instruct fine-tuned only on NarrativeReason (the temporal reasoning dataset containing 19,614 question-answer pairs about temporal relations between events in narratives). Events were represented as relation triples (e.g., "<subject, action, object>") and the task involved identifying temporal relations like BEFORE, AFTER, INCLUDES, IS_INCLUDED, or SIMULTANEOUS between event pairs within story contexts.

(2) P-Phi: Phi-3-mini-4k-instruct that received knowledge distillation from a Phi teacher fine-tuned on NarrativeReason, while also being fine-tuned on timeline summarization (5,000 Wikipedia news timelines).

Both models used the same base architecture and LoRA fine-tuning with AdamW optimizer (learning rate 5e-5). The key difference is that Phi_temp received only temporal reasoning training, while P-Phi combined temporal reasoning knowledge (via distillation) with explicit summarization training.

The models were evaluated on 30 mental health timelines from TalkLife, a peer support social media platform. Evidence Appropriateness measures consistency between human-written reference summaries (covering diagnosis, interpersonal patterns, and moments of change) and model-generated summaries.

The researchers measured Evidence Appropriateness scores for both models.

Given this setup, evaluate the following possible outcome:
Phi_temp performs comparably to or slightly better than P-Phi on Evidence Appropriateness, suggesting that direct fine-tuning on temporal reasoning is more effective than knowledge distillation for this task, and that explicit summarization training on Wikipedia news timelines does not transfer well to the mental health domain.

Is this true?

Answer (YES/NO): NO